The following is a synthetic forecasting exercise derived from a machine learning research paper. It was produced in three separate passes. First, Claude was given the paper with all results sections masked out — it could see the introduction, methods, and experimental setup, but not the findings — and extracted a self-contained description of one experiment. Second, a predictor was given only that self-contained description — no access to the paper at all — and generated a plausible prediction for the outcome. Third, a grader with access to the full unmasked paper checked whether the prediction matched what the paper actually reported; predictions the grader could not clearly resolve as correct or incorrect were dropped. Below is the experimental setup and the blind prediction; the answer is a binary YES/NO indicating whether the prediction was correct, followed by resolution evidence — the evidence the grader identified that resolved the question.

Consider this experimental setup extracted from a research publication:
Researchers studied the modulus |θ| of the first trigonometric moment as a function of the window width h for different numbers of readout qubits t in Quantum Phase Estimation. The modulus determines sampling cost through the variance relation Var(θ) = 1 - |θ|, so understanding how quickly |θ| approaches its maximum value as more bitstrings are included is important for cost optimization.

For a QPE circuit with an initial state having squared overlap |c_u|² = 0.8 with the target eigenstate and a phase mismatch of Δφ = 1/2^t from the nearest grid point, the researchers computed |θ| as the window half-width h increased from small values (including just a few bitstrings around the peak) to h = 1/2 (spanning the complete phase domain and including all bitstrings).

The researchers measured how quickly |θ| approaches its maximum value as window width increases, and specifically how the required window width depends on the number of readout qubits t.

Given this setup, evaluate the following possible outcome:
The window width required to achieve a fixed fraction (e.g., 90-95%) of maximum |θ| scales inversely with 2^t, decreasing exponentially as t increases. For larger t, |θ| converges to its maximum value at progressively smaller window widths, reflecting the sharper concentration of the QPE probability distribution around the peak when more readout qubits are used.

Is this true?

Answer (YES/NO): YES